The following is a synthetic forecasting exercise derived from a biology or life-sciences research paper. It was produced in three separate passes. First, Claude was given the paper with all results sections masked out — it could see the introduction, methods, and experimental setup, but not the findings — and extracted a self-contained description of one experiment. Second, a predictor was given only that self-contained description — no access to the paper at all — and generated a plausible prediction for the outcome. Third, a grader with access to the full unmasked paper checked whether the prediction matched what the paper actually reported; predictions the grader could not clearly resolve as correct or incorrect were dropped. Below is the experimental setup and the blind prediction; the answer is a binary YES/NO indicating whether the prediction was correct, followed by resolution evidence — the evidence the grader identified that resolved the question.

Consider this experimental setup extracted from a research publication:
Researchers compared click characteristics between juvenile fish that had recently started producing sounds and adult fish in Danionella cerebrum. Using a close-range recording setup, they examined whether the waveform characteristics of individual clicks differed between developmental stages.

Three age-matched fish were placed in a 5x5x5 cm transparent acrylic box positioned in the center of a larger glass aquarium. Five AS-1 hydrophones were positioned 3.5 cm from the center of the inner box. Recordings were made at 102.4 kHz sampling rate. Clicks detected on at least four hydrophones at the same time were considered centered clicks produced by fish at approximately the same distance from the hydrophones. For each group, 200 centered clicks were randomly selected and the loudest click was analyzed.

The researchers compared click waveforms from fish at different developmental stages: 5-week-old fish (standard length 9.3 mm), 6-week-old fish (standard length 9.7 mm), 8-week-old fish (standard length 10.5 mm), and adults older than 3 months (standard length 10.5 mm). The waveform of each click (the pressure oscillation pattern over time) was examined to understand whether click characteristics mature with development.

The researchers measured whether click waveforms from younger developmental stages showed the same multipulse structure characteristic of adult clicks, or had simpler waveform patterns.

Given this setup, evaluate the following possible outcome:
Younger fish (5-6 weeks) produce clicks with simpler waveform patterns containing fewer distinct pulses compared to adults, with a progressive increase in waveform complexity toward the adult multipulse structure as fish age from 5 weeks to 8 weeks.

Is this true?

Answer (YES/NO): NO